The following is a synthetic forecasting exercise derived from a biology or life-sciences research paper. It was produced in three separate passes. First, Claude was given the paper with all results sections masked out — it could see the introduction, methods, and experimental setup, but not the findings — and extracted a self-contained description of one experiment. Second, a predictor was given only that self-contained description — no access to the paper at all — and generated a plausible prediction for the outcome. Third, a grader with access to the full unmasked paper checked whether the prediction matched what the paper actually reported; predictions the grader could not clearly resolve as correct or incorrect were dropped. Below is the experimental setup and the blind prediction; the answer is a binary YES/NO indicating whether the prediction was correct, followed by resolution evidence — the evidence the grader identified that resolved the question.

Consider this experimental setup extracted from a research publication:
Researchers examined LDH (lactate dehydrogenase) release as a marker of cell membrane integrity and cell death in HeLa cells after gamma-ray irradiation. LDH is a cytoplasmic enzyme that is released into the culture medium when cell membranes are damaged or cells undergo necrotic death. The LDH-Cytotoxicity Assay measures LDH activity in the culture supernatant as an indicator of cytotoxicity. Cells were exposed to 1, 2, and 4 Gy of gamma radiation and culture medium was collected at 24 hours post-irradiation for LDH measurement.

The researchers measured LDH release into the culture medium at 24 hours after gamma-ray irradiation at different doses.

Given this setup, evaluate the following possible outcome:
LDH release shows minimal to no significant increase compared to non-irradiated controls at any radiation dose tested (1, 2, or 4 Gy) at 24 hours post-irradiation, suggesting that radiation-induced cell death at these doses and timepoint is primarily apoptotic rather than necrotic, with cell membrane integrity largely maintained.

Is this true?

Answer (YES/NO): NO